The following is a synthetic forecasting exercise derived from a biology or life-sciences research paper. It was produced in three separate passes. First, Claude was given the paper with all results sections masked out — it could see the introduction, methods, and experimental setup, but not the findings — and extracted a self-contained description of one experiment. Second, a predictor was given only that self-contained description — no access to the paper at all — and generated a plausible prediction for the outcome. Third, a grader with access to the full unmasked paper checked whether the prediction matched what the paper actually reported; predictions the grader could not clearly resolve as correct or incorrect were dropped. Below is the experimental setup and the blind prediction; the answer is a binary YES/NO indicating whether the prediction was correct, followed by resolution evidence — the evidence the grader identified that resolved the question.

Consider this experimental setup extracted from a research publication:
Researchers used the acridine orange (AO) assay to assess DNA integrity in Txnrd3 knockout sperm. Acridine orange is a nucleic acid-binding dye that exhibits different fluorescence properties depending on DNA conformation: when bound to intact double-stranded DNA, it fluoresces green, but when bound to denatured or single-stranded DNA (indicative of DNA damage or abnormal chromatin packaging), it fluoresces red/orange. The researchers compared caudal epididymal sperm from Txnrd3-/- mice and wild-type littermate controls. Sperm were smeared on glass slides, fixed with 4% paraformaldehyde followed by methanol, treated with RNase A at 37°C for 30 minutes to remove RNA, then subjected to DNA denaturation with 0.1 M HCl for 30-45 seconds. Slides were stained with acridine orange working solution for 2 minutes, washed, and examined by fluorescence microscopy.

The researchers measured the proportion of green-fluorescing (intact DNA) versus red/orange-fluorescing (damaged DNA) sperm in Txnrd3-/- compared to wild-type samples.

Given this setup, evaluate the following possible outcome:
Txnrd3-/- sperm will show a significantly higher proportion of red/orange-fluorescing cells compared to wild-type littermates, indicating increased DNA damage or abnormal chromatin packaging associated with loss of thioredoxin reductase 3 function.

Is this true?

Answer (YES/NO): NO